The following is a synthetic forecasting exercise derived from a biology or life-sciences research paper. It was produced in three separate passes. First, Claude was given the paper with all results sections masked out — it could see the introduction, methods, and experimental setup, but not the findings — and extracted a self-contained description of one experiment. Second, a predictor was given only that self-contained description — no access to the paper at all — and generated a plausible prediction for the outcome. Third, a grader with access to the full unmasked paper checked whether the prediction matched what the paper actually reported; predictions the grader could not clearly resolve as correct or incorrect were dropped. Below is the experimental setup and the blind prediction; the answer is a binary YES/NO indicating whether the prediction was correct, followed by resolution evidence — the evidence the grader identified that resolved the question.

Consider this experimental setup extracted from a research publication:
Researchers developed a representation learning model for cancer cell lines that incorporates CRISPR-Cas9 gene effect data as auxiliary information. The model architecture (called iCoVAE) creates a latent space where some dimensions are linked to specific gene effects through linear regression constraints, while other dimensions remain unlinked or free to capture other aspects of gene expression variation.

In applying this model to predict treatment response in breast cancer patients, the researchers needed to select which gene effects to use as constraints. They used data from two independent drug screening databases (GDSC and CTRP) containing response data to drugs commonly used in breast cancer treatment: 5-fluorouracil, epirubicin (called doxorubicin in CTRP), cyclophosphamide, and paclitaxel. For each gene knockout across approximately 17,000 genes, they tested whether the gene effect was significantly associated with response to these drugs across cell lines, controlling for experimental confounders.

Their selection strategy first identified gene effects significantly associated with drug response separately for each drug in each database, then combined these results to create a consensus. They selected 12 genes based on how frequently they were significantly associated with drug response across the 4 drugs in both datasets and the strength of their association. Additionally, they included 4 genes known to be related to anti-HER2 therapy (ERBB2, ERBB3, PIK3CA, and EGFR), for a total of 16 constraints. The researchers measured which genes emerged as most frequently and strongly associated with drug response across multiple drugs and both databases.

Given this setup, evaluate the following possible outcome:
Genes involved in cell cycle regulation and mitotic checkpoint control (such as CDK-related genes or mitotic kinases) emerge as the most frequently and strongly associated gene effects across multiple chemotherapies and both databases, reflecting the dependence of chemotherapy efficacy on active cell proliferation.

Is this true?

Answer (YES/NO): NO